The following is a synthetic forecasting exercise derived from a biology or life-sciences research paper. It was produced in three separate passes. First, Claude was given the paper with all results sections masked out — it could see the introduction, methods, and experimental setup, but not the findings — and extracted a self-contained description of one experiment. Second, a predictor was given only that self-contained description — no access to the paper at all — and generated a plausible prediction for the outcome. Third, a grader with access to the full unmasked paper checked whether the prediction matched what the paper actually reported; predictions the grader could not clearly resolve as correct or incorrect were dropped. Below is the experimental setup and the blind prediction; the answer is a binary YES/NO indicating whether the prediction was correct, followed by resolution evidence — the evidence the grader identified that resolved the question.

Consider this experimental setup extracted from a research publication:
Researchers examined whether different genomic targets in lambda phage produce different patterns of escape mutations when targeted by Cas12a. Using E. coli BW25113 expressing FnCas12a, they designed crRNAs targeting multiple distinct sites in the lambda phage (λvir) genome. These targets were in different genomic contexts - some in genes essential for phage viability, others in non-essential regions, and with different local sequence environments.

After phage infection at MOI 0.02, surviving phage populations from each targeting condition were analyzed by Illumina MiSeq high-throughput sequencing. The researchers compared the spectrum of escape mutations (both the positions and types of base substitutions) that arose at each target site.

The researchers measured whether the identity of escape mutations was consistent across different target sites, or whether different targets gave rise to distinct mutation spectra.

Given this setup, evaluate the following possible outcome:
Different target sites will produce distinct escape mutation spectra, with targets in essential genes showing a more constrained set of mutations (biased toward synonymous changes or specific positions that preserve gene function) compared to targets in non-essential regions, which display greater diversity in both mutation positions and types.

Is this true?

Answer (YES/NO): NO